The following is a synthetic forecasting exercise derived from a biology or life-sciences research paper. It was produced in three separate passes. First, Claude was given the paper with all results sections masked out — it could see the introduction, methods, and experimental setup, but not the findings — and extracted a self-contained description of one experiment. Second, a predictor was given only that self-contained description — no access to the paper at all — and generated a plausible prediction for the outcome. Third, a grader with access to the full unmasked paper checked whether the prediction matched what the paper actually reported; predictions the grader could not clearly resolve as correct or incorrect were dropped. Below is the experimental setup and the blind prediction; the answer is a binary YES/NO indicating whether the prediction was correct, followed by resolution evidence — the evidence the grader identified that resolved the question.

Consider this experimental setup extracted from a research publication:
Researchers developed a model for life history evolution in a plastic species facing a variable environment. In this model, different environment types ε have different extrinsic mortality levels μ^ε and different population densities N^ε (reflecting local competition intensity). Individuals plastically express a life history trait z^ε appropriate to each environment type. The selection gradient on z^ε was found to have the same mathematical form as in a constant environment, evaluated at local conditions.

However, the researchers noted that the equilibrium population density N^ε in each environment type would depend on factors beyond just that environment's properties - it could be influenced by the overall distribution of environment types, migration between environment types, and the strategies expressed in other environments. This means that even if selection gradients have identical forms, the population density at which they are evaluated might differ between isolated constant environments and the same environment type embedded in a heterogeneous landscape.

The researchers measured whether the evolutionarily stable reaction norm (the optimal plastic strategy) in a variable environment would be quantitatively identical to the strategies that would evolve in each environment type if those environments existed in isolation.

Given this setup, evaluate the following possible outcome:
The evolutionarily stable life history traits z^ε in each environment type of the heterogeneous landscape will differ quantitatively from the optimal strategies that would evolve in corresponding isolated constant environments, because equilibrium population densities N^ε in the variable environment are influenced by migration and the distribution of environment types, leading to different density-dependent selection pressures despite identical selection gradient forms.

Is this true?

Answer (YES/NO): YES